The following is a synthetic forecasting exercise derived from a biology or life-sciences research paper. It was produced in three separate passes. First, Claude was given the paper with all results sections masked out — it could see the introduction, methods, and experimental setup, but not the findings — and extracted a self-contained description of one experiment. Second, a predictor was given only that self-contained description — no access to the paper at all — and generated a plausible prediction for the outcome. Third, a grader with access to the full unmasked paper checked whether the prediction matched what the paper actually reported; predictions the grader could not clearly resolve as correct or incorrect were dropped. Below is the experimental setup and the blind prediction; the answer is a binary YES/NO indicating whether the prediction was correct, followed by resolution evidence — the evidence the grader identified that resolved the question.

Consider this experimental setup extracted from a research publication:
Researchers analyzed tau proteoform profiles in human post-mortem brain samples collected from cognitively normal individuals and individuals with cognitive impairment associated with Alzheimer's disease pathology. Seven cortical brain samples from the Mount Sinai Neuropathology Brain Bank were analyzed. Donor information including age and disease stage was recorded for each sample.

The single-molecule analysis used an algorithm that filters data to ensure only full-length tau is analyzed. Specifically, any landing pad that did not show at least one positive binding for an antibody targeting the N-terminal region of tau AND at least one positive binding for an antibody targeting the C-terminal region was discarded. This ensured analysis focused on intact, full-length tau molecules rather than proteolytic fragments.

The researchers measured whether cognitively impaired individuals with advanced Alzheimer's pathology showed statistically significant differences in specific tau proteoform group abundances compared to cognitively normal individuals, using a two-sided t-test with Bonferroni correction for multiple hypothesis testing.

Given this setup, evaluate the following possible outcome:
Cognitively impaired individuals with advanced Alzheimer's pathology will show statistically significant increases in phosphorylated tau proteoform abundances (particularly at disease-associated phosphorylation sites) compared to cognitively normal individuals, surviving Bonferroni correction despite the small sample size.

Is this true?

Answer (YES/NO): NO